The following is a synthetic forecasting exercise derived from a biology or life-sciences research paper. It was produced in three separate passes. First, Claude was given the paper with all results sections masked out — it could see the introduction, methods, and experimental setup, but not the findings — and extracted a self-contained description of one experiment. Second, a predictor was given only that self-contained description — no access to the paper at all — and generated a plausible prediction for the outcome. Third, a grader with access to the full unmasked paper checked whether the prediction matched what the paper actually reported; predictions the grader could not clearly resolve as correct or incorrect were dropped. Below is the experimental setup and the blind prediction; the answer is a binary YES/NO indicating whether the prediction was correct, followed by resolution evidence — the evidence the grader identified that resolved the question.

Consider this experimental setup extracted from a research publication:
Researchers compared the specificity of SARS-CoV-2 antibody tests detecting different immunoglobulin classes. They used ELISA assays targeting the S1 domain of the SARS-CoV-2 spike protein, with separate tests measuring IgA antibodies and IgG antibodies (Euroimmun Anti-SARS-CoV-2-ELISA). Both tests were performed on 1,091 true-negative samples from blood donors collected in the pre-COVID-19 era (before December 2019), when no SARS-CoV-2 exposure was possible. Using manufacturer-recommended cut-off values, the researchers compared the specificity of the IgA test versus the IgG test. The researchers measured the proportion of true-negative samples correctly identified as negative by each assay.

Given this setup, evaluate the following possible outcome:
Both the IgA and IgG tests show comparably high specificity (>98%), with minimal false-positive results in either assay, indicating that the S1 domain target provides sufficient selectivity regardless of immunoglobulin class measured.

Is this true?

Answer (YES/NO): NO